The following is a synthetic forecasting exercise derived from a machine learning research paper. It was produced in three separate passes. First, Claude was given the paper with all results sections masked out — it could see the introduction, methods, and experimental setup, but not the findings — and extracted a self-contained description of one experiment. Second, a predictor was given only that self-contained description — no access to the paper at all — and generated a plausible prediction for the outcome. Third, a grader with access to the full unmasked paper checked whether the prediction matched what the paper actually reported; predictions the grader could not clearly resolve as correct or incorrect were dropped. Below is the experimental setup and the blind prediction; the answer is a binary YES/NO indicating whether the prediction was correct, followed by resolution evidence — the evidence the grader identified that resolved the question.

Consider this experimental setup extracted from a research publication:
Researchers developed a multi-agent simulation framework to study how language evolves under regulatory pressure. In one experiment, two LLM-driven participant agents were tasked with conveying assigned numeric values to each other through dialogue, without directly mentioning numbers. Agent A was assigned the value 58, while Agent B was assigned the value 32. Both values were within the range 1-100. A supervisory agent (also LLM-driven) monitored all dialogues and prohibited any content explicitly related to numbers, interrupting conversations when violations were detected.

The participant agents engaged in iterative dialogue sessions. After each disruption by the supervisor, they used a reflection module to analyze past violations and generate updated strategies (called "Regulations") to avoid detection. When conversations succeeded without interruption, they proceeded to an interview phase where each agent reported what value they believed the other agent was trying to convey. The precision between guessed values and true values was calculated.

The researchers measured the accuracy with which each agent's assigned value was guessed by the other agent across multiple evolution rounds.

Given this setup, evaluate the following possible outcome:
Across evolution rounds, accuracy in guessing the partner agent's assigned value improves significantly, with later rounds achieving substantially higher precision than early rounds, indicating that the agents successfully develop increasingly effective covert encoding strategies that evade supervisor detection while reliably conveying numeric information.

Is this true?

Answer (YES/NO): YES